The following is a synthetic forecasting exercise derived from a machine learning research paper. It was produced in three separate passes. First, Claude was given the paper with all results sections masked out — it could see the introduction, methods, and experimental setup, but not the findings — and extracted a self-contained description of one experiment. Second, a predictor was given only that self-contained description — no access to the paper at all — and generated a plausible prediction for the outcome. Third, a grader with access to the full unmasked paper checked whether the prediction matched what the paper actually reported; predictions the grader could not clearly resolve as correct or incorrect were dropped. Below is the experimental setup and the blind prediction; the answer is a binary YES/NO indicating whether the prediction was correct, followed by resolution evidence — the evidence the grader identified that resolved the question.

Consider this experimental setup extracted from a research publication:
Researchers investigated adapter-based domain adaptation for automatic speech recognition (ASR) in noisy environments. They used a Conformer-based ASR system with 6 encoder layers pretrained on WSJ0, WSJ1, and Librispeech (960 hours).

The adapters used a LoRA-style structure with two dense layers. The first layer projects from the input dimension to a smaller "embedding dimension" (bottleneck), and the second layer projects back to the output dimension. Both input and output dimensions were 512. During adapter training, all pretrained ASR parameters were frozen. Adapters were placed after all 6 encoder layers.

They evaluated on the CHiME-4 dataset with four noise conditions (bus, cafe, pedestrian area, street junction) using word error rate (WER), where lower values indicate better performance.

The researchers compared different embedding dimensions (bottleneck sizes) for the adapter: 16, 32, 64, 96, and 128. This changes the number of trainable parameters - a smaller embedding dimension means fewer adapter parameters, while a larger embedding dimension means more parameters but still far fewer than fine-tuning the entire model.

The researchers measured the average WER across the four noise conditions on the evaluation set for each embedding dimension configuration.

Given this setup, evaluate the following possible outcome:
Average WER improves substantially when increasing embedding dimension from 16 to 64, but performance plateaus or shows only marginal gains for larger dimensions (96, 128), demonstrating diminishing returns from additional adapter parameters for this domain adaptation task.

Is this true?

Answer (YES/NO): NO